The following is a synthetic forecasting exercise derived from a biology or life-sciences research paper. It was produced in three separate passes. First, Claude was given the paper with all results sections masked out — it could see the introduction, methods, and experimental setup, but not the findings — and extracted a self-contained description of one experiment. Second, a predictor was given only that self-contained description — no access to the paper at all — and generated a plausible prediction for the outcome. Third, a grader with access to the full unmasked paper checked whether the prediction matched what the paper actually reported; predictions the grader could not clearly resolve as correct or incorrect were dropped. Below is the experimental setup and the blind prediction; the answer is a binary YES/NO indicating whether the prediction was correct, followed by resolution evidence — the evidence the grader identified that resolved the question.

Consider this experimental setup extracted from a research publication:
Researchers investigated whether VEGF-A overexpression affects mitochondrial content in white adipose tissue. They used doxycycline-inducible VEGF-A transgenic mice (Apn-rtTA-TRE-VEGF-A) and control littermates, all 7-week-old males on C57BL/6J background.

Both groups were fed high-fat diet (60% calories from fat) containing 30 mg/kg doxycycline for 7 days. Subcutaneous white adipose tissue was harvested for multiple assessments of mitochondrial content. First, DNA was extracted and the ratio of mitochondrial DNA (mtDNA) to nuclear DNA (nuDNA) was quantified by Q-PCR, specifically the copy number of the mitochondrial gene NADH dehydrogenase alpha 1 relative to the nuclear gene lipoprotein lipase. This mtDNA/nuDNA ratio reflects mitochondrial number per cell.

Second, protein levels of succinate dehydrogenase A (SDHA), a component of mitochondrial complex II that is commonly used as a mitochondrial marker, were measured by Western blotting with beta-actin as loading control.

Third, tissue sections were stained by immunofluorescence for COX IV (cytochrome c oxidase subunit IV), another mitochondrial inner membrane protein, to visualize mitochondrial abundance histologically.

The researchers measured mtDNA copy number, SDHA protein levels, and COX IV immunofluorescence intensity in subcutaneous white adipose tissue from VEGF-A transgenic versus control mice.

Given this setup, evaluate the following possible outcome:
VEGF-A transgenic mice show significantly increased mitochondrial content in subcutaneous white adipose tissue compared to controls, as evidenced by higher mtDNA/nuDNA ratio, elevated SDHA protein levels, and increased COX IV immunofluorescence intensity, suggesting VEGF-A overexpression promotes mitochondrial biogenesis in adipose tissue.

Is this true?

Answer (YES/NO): YES